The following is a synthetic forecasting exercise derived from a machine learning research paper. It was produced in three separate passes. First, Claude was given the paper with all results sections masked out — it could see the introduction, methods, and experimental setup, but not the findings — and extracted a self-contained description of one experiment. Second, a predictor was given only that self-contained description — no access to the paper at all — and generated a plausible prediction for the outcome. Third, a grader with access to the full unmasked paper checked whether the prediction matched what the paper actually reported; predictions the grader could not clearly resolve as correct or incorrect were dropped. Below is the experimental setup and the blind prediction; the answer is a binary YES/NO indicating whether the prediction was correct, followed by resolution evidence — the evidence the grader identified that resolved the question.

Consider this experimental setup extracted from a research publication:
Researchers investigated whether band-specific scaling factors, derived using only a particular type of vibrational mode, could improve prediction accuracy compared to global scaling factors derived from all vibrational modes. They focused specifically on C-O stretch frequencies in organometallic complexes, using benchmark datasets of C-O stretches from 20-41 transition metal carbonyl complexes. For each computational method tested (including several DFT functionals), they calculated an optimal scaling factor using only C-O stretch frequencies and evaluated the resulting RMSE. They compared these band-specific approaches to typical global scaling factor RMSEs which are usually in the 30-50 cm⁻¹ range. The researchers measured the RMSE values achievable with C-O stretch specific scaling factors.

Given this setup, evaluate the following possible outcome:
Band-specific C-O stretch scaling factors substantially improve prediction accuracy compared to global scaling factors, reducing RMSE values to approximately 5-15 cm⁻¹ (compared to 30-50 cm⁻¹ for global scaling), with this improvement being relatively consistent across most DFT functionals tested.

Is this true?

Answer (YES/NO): YES